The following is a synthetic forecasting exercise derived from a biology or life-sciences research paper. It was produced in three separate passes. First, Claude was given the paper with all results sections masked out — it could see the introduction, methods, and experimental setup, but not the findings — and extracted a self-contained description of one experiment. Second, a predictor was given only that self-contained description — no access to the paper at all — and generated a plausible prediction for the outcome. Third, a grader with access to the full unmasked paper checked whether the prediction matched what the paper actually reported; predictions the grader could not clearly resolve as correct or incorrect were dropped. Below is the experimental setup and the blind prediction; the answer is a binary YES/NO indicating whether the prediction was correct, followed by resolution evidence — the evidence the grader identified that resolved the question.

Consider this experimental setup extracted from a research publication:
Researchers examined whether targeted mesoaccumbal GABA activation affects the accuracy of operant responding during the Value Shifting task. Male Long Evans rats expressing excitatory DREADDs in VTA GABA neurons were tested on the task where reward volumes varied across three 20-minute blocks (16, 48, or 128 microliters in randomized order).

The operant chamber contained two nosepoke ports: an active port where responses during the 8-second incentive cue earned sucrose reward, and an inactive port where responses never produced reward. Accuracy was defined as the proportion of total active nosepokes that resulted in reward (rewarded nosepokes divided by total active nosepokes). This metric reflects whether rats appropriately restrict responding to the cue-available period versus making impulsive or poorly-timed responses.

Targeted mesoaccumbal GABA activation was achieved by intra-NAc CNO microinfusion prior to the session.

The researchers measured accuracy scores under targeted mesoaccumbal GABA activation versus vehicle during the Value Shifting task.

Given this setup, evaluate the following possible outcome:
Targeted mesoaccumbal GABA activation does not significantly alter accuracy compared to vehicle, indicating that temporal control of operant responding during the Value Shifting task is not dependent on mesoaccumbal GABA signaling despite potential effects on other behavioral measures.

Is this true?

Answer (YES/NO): YES